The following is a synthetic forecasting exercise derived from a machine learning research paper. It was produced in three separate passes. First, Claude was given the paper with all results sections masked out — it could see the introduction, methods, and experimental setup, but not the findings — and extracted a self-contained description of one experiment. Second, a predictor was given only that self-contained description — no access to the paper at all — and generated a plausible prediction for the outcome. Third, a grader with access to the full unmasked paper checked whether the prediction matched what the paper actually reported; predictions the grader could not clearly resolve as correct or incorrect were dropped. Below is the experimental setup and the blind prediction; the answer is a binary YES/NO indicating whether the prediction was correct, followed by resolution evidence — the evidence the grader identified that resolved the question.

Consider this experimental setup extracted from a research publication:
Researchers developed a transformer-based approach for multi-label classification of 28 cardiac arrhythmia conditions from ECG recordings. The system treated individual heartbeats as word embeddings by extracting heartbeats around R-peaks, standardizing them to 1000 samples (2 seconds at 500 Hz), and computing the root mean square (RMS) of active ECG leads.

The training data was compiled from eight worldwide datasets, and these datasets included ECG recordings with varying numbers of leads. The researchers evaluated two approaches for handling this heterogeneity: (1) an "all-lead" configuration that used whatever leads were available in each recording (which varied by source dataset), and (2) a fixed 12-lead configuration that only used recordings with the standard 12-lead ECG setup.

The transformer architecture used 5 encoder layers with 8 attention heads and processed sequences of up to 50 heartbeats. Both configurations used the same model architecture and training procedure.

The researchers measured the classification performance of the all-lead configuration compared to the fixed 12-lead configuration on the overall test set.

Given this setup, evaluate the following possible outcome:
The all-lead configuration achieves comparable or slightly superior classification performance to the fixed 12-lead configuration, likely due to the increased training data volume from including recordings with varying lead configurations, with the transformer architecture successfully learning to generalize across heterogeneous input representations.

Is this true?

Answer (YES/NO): NO